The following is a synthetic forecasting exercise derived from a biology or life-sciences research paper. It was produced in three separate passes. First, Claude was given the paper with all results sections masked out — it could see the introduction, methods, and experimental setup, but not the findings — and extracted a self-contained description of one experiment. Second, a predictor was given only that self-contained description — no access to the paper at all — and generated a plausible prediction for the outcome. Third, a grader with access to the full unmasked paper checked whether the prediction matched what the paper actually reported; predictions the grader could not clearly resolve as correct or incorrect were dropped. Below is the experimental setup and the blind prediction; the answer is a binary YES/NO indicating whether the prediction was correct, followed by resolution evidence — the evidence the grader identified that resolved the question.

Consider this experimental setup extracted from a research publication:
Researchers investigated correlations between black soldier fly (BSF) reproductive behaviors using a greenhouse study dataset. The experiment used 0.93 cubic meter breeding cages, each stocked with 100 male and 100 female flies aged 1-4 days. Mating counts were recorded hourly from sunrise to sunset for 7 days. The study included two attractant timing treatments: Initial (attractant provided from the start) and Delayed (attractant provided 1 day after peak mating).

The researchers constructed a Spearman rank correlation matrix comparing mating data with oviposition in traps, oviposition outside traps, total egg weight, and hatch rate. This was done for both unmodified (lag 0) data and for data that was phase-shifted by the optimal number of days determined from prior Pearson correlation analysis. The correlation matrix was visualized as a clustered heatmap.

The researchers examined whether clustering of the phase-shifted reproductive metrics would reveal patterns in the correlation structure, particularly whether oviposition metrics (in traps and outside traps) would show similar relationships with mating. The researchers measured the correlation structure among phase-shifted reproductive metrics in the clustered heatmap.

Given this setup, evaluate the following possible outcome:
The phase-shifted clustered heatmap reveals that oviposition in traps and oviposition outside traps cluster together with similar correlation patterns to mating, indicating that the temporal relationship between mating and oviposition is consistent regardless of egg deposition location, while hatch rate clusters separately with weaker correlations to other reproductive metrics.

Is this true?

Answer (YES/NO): NO